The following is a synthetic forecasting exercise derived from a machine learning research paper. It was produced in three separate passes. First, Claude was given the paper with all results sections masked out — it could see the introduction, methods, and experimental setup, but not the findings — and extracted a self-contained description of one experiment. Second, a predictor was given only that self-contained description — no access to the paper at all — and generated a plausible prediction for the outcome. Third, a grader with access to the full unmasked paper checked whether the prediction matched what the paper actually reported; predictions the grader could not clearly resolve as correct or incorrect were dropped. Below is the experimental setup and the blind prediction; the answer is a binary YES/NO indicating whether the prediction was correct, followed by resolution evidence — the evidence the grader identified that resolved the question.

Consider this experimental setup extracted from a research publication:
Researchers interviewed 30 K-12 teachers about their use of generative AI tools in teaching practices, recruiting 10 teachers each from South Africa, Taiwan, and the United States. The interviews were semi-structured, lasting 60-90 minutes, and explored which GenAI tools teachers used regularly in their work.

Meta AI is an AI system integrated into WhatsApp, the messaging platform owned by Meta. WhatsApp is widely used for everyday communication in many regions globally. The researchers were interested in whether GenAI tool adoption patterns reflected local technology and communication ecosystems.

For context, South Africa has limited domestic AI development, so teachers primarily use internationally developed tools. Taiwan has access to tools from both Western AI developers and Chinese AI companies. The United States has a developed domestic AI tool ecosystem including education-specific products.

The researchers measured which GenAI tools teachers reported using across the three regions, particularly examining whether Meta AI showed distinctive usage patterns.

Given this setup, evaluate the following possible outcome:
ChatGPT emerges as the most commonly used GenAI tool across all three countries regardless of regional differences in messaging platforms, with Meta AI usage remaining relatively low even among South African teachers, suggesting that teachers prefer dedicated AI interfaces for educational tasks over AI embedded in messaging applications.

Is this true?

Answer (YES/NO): NO